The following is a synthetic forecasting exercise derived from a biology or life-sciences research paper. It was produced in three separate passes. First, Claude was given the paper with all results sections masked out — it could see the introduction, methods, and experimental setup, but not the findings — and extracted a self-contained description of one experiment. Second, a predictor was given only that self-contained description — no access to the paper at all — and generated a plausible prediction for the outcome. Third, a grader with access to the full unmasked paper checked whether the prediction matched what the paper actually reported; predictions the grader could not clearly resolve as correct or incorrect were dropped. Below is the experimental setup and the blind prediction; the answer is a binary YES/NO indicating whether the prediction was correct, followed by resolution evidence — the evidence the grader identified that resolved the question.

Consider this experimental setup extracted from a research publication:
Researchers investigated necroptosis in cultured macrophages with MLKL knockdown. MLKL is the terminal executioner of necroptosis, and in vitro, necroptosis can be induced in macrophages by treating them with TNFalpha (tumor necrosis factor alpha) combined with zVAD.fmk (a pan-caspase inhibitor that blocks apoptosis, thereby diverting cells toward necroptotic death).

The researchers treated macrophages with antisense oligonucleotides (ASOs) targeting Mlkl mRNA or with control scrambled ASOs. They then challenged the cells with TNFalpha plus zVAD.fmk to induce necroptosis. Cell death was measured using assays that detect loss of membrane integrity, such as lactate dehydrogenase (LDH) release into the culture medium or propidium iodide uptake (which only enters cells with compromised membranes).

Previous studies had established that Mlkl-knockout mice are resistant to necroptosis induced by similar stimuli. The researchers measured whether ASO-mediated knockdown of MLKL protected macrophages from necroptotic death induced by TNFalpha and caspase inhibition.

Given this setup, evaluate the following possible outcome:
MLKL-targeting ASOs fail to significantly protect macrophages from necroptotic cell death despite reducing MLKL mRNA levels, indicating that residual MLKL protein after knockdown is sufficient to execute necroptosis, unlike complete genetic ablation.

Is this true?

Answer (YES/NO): NO